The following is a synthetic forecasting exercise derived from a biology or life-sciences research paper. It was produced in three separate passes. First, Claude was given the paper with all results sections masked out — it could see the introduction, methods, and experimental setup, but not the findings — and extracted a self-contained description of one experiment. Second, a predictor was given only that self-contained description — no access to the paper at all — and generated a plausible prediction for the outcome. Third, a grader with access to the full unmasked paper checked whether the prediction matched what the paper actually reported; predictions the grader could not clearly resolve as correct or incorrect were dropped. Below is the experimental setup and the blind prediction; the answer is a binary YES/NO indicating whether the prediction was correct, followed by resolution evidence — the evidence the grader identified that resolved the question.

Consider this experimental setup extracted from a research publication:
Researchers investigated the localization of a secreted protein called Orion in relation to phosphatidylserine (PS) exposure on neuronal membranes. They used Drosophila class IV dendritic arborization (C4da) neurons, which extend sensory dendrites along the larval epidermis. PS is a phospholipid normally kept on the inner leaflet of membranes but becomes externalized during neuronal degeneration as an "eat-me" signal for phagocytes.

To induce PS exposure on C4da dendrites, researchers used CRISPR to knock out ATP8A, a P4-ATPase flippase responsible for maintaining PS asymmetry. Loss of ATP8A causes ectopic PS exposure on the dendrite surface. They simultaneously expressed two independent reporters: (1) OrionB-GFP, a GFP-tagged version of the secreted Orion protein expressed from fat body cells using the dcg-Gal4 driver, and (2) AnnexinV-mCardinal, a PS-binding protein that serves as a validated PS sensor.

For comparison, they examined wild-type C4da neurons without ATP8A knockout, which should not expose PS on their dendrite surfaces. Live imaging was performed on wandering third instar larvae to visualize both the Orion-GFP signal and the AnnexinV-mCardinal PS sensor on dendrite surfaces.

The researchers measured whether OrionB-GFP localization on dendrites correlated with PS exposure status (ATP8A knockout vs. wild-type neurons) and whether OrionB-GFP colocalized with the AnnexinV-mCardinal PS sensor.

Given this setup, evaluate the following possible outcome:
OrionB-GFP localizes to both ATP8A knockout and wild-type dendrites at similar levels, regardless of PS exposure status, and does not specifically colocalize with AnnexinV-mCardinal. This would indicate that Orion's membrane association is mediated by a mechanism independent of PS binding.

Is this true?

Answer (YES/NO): NO